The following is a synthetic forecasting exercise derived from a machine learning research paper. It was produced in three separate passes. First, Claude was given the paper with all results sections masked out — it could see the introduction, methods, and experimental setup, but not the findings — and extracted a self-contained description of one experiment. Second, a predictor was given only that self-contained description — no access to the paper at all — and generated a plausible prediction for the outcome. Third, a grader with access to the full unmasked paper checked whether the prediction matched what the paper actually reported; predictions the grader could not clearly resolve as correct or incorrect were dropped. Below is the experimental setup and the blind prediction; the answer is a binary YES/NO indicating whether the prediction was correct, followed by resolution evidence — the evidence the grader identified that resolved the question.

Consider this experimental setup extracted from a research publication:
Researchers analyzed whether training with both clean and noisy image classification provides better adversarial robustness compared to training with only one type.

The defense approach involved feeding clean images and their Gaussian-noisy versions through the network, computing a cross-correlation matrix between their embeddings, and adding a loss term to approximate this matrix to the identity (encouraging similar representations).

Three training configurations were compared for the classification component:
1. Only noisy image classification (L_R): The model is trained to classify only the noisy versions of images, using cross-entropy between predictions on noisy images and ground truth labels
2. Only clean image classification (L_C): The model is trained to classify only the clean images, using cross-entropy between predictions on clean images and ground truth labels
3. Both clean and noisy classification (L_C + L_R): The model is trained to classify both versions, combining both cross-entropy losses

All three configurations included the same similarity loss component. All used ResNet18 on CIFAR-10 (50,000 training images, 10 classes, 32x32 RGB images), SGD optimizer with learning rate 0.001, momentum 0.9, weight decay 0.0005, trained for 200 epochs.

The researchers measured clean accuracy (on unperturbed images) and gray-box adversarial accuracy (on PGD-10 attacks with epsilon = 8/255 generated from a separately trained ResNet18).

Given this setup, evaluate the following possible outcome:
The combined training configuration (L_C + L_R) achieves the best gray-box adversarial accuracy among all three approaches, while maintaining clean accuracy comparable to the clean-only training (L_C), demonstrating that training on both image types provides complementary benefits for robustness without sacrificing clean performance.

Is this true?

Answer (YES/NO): NO